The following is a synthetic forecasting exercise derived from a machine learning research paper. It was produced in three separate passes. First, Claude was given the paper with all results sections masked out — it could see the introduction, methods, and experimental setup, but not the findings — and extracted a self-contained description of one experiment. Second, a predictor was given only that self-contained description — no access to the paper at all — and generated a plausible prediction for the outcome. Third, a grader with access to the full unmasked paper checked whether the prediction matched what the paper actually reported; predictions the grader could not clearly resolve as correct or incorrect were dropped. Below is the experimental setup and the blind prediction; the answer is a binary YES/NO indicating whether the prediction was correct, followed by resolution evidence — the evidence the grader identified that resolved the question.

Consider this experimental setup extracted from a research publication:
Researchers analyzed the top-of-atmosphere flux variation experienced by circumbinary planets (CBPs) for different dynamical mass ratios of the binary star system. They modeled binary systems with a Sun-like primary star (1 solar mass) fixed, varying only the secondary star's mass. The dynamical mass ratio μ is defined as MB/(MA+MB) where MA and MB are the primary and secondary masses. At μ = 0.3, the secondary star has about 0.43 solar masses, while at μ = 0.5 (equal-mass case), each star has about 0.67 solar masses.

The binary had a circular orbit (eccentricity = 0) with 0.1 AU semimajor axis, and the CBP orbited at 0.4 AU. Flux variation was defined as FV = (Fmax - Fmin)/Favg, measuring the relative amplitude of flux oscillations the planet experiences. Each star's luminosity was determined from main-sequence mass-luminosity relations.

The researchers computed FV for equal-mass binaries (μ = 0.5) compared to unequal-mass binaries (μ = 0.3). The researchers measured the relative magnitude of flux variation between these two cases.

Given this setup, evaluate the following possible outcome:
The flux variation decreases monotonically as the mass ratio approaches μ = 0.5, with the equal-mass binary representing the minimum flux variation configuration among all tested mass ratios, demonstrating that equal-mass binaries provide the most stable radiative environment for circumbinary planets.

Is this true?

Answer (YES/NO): NO